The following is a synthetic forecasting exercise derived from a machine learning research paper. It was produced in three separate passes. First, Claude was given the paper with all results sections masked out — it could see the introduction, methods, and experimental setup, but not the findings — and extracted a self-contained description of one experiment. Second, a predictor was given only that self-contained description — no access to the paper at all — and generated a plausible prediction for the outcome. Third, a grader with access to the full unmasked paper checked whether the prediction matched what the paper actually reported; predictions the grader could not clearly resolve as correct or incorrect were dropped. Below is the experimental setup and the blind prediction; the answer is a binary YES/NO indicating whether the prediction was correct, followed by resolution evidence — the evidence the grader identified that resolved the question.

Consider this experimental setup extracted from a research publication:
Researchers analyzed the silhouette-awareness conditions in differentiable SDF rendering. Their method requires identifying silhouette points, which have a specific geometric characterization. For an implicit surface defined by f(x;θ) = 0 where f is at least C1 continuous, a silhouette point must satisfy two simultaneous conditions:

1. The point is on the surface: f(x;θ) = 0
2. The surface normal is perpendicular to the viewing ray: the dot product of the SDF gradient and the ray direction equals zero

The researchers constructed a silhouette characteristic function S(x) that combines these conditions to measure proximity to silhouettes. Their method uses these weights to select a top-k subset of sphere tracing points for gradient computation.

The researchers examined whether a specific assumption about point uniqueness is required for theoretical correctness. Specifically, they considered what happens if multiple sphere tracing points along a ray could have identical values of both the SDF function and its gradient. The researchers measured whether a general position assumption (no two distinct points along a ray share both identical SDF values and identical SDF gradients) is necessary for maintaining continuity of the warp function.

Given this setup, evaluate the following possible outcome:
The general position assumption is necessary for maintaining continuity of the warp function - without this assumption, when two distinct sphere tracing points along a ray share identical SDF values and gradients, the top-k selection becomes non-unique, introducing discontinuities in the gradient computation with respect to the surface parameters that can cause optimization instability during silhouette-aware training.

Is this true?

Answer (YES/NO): YES